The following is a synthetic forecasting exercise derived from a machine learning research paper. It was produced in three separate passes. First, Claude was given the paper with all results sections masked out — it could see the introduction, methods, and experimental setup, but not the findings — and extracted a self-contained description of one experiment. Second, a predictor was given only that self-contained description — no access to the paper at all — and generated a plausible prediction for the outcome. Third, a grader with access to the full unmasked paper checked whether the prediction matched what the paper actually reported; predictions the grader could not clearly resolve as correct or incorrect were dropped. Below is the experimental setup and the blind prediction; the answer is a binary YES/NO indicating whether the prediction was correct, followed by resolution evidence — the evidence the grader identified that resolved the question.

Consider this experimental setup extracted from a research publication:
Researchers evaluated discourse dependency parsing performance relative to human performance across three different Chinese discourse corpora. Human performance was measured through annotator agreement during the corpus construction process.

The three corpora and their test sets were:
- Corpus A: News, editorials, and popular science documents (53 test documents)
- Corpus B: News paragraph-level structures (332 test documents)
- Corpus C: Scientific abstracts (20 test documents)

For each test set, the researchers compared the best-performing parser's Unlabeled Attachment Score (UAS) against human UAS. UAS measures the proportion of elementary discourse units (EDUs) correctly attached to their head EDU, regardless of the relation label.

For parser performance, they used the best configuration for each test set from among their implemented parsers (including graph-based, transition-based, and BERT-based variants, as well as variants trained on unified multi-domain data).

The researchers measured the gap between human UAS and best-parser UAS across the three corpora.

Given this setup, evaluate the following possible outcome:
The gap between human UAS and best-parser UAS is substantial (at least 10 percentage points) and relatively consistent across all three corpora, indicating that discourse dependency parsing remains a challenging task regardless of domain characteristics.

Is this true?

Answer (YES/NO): NO